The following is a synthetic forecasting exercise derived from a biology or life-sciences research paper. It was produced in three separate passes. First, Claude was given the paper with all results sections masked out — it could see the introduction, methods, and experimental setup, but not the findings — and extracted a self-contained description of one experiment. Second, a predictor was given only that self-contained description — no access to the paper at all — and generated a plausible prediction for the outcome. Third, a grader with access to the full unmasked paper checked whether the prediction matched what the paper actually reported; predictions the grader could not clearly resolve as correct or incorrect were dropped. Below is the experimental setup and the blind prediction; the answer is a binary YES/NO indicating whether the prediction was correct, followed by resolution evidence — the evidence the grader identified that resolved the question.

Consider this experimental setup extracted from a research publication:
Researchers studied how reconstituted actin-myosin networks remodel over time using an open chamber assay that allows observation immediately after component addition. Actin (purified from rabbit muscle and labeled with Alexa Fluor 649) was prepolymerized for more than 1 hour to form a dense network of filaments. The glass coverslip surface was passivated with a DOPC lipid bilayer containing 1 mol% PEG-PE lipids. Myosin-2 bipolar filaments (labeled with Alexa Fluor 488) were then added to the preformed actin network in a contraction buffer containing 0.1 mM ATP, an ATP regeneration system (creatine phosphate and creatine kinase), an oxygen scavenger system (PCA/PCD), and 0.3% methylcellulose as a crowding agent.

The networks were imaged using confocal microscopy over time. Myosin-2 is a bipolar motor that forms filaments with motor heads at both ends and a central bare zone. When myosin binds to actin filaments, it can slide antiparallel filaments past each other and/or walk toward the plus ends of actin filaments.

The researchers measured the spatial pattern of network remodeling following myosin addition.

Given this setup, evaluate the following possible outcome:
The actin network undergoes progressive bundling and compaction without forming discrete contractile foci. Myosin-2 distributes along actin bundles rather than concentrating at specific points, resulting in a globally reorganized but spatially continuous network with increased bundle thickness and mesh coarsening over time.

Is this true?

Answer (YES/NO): NO